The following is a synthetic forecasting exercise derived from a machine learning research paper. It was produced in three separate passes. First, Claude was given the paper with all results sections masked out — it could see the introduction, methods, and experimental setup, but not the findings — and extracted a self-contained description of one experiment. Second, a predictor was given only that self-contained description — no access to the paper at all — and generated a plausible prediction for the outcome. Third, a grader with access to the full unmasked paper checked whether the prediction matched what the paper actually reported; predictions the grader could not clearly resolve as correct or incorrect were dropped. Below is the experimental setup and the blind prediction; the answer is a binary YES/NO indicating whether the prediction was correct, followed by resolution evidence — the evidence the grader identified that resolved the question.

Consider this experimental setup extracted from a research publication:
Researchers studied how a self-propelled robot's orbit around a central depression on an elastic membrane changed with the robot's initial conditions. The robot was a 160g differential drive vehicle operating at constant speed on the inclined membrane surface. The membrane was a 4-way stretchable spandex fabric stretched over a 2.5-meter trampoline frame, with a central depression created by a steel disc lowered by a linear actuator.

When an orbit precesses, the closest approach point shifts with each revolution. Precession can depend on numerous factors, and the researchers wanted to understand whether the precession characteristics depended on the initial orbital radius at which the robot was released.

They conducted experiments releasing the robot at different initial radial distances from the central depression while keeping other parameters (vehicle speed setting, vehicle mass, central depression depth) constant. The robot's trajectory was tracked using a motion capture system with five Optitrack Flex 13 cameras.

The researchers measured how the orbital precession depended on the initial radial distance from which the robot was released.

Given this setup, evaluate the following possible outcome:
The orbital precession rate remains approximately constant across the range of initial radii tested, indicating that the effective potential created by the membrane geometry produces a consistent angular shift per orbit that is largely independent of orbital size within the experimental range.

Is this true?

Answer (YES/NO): NO